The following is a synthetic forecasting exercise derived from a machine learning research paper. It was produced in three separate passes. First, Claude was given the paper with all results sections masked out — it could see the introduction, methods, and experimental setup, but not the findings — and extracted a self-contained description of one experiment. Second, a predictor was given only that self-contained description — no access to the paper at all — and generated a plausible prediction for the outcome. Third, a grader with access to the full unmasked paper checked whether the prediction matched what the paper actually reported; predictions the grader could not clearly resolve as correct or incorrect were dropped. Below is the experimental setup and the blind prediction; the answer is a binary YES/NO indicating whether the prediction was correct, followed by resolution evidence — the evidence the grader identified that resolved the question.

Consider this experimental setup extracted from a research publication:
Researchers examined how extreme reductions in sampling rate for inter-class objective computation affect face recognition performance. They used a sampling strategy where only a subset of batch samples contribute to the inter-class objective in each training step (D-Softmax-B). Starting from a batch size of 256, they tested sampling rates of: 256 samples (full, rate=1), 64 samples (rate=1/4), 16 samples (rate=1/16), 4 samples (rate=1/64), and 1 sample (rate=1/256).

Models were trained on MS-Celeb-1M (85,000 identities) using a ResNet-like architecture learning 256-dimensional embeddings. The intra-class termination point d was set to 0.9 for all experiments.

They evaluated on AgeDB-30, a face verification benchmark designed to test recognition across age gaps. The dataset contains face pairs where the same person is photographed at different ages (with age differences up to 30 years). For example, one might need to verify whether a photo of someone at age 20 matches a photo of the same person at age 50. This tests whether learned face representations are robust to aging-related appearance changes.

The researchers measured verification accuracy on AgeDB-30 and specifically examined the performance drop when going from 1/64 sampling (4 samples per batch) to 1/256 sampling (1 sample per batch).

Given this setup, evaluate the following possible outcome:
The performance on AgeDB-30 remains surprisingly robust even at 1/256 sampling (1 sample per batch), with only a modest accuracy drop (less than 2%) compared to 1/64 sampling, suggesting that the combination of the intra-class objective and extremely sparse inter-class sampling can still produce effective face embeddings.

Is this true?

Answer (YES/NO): YES